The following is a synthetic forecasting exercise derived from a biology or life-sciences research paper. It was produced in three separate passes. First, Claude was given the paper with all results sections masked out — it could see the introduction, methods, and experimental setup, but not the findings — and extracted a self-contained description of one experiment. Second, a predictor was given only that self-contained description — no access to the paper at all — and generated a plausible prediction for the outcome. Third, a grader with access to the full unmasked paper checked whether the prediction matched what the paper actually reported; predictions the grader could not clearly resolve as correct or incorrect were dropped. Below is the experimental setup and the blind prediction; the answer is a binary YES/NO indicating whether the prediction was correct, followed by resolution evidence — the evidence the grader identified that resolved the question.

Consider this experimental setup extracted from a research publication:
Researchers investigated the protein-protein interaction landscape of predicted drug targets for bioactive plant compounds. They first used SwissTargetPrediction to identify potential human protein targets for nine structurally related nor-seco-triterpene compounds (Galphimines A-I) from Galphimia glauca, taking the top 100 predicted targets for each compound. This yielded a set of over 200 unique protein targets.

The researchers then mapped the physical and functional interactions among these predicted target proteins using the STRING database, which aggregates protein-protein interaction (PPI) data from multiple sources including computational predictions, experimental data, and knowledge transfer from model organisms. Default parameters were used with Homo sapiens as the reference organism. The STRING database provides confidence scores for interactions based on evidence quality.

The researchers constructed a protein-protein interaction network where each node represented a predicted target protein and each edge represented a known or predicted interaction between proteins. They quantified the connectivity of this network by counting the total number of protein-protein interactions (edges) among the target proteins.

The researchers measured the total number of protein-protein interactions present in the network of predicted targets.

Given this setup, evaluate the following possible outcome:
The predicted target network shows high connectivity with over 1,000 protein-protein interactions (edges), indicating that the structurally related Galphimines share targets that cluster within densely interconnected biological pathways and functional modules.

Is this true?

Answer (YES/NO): YES